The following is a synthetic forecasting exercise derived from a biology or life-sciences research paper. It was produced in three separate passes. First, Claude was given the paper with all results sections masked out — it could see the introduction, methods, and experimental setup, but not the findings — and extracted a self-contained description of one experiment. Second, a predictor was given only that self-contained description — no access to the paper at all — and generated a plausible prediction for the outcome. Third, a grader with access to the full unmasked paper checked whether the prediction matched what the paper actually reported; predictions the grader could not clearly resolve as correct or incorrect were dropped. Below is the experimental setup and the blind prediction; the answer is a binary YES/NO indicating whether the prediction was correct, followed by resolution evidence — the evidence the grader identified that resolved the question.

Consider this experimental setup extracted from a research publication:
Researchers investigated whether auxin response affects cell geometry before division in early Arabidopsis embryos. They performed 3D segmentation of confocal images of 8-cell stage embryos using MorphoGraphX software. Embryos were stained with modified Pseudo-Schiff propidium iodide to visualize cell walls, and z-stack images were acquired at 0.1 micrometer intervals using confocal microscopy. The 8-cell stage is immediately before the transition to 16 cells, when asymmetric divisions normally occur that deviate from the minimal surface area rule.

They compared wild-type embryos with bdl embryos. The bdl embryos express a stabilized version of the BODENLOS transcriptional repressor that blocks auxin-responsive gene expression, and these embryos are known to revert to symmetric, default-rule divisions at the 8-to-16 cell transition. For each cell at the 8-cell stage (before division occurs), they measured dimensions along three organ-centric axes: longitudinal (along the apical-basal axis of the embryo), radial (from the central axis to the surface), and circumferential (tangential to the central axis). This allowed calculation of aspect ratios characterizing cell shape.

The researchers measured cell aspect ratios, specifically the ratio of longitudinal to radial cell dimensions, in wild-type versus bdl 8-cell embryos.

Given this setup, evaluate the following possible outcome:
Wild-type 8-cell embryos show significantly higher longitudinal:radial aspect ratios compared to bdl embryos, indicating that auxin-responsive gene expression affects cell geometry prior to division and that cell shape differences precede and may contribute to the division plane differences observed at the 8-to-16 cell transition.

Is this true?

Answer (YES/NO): NO